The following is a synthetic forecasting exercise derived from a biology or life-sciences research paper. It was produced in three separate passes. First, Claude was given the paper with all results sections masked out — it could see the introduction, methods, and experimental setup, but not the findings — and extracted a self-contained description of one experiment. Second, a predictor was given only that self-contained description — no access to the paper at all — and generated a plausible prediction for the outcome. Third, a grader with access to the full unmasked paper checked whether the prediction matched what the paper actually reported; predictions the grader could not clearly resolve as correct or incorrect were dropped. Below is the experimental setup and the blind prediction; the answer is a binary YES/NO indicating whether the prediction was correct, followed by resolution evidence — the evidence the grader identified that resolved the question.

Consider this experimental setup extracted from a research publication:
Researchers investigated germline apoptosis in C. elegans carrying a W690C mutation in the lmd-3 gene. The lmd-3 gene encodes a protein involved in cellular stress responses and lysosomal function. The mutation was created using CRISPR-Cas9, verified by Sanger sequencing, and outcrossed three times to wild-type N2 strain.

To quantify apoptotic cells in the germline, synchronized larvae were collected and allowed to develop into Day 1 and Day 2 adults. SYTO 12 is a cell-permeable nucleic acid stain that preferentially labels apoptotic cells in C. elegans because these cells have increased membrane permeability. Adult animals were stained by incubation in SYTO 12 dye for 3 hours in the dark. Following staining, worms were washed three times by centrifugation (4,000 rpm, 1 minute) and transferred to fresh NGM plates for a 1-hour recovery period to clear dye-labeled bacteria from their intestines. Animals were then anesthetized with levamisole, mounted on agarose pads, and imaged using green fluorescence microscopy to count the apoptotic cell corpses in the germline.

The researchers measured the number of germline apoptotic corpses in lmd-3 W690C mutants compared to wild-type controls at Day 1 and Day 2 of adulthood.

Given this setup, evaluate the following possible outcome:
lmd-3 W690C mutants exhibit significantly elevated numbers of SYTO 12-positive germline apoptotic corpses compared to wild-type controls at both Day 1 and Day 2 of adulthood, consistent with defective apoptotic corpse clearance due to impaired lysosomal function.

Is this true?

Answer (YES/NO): NO